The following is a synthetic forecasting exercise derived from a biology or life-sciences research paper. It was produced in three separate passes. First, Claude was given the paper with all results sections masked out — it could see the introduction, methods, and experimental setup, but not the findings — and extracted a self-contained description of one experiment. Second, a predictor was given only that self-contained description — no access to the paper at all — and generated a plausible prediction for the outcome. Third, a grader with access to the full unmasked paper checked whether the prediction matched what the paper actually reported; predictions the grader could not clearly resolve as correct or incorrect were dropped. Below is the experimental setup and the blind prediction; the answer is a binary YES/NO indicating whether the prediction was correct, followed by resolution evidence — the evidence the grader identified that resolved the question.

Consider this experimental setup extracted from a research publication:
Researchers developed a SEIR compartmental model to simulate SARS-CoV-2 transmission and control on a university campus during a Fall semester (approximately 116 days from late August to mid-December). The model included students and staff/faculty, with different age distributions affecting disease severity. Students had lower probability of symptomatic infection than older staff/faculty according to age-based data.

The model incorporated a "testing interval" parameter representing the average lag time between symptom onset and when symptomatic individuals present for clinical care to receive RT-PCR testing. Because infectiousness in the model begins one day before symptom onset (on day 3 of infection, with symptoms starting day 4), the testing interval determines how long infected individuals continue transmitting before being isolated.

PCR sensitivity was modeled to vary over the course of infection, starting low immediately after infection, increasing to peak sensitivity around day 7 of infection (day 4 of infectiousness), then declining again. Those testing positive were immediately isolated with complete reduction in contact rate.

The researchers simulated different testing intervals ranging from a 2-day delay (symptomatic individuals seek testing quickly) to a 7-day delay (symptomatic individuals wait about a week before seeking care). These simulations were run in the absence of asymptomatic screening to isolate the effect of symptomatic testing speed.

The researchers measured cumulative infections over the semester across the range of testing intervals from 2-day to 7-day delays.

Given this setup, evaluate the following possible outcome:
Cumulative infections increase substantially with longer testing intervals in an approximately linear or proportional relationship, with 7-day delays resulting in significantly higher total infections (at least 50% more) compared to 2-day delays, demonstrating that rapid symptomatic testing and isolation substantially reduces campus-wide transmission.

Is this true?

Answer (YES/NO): YES